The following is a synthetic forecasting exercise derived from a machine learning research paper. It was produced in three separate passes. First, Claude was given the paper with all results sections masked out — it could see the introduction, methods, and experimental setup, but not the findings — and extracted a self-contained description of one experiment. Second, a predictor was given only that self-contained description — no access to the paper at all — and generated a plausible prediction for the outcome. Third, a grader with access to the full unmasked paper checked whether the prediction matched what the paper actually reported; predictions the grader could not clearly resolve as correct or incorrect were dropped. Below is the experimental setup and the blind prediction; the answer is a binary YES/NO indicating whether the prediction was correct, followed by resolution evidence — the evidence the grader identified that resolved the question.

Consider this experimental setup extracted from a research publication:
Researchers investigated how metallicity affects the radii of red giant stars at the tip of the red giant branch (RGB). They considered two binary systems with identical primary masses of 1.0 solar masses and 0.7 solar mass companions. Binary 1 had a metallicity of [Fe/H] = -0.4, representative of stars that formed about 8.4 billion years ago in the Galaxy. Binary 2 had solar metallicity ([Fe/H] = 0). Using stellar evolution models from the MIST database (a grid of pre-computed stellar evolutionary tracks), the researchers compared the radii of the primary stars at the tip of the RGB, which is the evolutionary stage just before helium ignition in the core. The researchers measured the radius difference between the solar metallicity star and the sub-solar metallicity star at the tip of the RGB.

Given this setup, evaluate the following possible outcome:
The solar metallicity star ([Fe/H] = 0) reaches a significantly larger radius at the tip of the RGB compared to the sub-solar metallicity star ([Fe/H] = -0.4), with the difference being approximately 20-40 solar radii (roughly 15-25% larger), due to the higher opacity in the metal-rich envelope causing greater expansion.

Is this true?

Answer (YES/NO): YES